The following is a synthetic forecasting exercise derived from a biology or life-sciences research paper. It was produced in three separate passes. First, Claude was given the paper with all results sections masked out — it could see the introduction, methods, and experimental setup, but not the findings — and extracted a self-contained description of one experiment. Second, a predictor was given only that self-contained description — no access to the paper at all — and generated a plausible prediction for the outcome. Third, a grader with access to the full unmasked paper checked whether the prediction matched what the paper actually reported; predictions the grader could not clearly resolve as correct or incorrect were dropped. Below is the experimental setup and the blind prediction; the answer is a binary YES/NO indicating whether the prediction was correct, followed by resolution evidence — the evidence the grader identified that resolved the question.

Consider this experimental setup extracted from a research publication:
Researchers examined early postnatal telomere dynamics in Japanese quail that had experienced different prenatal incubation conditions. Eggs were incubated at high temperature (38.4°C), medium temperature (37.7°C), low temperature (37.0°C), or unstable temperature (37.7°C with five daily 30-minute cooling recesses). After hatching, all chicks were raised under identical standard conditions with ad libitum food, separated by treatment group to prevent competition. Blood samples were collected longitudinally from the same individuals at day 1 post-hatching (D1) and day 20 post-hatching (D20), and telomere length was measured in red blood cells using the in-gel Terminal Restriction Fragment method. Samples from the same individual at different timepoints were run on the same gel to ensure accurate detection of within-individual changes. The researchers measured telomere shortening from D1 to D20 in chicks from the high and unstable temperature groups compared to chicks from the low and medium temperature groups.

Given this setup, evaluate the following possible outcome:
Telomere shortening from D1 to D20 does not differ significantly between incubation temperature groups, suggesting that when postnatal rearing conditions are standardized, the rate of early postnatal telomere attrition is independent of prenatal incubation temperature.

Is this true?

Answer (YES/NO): NO